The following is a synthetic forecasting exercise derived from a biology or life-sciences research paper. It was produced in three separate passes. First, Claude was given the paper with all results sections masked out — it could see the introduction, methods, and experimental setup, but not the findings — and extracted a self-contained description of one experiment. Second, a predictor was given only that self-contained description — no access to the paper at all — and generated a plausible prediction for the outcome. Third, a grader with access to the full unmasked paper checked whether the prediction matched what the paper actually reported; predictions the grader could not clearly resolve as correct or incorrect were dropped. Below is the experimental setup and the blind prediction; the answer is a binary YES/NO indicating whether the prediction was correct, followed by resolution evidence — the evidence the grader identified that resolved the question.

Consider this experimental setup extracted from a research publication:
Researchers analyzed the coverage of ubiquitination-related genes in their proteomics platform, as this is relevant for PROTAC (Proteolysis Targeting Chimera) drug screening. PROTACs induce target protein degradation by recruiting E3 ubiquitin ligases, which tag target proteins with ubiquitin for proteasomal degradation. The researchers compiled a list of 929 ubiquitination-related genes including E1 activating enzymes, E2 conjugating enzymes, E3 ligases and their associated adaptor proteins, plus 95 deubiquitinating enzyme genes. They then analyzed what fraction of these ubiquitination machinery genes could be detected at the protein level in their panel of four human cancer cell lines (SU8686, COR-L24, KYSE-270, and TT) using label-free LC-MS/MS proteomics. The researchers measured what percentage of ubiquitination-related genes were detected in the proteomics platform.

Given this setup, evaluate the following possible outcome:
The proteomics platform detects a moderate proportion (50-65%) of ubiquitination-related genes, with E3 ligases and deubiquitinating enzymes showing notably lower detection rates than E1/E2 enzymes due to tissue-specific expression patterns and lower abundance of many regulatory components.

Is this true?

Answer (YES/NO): NO